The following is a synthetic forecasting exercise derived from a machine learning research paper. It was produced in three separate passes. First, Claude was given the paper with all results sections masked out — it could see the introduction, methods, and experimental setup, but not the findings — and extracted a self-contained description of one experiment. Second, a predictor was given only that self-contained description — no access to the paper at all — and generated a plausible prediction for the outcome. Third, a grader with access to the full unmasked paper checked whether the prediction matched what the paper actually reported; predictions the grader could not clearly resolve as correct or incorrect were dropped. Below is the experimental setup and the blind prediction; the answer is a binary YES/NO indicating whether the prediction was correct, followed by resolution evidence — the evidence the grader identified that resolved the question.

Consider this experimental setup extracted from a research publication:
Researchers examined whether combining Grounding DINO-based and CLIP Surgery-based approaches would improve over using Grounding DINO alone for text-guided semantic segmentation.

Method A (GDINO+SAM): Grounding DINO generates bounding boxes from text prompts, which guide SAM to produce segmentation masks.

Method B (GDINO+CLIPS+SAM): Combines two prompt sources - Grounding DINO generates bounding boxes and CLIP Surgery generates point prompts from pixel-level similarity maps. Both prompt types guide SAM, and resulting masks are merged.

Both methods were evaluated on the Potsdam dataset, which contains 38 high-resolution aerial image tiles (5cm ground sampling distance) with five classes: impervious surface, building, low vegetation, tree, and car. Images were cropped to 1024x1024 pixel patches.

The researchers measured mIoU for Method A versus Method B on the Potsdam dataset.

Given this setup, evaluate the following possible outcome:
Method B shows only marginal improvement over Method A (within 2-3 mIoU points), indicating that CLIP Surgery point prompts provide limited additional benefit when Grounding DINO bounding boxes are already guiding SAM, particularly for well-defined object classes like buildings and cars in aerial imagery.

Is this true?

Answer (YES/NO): NO